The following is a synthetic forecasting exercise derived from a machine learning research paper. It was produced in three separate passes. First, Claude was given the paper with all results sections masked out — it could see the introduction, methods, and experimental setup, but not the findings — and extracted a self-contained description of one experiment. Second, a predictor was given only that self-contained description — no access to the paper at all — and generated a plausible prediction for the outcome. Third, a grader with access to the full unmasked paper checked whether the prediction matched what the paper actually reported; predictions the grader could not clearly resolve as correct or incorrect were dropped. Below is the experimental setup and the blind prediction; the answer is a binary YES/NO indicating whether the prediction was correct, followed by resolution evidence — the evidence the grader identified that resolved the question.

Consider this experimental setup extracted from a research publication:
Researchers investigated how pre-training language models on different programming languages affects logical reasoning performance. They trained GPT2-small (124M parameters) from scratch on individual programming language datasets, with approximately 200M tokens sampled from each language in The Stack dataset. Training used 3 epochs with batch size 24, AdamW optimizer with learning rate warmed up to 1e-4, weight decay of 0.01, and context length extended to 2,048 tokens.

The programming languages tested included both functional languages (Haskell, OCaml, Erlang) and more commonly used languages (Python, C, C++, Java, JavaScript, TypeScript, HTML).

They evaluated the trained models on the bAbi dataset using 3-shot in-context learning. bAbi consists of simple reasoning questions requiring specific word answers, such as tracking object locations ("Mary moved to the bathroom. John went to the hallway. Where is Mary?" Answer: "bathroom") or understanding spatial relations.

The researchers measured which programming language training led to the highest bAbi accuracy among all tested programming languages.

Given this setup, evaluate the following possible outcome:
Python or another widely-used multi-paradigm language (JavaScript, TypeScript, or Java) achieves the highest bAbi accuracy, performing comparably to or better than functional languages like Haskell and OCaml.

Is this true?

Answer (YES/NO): YES